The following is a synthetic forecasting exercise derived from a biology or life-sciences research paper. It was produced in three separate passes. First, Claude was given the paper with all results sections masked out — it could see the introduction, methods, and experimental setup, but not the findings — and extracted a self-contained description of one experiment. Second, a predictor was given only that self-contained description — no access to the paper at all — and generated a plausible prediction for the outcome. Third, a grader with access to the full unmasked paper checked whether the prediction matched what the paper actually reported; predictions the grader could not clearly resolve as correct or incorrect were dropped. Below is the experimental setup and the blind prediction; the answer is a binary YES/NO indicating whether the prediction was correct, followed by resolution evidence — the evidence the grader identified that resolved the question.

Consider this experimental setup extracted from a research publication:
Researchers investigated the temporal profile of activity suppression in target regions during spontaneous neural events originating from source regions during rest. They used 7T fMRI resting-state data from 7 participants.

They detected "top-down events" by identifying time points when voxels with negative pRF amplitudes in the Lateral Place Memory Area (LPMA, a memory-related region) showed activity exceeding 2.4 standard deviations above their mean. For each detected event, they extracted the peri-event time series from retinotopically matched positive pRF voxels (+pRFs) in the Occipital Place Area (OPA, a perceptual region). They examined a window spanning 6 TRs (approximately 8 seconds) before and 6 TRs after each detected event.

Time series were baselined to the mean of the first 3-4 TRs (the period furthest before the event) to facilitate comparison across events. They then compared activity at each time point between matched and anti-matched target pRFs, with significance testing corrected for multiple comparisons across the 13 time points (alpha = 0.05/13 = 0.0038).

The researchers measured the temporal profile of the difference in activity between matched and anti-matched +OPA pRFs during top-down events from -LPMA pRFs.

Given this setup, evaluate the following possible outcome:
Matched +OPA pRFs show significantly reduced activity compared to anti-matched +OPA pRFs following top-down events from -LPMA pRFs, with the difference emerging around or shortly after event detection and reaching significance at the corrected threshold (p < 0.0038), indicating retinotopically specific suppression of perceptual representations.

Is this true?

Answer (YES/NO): YES